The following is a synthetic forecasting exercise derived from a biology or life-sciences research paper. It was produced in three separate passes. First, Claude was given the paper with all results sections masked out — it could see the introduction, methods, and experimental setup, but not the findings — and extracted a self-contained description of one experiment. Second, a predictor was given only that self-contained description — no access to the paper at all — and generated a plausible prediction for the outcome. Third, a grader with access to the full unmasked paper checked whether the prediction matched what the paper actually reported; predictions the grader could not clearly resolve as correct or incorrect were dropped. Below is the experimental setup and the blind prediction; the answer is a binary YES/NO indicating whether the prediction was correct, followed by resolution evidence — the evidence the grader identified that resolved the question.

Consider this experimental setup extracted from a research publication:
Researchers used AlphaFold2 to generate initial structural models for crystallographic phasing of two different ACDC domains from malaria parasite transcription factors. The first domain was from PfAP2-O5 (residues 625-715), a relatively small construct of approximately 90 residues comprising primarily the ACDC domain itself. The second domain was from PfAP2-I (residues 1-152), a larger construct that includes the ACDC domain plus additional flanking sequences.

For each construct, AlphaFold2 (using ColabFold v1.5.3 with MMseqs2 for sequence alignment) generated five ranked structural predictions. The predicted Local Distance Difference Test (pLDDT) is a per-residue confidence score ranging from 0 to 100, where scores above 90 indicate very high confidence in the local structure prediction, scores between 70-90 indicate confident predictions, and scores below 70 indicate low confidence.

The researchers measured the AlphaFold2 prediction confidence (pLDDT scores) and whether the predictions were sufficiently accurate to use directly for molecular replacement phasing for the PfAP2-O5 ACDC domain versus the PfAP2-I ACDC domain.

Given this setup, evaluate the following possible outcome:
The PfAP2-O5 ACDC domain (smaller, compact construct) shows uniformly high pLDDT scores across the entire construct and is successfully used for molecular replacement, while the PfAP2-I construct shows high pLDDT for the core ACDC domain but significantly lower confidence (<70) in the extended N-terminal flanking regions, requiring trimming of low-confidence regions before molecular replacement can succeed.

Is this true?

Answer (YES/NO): NO